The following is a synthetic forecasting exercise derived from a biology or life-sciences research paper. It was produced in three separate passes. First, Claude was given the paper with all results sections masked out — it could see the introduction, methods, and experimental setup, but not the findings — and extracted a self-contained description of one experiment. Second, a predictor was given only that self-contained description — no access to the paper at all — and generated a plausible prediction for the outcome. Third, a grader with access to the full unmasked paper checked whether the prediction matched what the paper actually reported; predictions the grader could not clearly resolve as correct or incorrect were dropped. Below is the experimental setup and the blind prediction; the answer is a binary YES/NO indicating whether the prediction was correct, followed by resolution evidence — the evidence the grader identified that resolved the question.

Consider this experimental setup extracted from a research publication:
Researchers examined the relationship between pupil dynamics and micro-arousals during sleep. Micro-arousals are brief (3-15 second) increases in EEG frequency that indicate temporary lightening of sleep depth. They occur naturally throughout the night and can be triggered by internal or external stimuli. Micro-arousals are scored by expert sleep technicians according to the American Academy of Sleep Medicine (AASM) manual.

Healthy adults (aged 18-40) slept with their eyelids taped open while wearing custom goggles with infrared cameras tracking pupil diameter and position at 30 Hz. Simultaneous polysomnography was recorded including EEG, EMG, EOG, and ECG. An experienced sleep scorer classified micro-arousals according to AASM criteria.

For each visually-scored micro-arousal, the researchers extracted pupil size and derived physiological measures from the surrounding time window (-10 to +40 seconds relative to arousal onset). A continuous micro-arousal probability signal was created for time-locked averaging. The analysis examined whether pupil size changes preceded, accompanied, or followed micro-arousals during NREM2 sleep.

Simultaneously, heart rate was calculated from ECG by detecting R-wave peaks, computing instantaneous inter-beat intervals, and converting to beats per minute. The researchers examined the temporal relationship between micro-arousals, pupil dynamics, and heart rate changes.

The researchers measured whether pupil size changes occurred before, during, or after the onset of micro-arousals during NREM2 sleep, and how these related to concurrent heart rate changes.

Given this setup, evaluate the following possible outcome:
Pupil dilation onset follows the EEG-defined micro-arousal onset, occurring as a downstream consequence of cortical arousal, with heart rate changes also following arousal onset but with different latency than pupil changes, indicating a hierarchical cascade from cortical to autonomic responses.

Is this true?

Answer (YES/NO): YES